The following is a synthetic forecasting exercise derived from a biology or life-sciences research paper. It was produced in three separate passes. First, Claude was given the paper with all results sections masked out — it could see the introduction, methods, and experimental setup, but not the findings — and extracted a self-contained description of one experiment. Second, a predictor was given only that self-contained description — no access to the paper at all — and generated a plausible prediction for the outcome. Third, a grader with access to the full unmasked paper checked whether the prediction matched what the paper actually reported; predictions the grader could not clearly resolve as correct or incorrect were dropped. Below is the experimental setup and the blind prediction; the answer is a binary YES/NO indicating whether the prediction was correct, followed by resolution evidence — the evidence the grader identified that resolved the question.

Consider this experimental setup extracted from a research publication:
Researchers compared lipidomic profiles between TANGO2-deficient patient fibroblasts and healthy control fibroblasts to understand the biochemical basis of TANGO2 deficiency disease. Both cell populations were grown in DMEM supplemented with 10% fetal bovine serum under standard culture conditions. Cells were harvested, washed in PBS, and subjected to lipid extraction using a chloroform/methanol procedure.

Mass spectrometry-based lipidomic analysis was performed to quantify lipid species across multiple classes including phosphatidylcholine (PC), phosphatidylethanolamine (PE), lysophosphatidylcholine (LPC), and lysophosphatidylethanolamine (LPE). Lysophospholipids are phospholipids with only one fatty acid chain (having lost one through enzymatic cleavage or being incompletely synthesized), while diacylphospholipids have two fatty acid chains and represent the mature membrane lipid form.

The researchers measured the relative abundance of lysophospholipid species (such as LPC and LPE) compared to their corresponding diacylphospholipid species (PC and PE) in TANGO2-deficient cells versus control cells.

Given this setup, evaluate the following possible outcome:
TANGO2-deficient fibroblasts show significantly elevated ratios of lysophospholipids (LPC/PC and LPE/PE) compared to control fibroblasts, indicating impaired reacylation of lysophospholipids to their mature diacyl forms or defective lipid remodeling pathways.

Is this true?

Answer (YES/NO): YES